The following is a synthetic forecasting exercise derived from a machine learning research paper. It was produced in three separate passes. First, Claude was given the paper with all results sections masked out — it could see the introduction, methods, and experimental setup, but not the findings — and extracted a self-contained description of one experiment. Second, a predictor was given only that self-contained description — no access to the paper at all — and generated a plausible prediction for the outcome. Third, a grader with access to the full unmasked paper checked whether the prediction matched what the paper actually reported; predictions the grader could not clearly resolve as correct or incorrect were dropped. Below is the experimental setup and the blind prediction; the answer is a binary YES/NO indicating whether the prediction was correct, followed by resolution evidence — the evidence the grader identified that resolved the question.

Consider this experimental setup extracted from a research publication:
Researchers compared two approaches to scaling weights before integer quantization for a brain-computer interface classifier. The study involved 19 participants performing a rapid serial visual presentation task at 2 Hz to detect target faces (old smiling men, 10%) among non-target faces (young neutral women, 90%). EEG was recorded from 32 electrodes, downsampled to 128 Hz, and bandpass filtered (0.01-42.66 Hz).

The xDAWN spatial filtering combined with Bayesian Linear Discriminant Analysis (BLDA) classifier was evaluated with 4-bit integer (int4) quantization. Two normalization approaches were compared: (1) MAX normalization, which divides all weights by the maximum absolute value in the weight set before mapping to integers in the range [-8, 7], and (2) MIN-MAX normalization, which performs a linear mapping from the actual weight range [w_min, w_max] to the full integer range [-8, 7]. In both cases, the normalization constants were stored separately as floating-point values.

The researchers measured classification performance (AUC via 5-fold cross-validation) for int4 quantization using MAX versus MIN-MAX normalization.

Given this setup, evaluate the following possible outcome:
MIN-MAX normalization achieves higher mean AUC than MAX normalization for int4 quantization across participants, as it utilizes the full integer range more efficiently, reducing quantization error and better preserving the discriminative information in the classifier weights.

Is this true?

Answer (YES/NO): NO